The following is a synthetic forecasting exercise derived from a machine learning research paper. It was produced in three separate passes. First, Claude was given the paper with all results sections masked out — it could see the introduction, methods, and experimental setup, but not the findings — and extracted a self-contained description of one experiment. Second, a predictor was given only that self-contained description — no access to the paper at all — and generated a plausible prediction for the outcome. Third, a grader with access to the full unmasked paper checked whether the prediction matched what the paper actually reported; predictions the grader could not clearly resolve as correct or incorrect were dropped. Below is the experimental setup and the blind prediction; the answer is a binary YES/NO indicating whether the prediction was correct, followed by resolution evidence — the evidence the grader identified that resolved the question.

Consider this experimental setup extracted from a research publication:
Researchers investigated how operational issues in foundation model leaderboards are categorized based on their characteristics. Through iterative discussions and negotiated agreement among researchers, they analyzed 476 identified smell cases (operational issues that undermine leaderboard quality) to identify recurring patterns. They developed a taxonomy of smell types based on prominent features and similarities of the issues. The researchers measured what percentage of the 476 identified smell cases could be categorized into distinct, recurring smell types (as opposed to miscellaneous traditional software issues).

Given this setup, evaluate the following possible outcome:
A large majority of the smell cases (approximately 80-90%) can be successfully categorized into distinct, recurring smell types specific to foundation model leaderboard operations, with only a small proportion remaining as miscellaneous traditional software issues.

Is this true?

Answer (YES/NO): NO